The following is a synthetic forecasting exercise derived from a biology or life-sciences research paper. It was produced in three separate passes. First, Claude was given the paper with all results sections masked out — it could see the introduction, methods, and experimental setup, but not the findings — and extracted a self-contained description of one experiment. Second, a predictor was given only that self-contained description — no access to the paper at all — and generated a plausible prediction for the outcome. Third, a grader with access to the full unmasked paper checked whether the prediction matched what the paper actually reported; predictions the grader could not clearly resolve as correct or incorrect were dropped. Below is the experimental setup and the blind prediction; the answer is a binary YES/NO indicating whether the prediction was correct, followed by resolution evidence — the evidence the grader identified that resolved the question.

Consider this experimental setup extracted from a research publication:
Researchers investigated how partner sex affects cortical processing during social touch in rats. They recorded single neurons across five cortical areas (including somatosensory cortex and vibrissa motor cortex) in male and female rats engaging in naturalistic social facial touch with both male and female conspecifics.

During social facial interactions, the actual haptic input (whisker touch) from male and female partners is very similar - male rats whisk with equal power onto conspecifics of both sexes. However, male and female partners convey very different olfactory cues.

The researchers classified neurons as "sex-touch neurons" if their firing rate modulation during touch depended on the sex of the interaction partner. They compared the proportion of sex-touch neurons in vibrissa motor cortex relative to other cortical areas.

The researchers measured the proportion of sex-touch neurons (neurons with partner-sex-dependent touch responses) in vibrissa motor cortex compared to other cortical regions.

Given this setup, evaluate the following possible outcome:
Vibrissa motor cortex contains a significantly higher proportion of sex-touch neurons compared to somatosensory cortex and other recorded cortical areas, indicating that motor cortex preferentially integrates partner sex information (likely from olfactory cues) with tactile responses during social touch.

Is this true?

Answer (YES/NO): NO